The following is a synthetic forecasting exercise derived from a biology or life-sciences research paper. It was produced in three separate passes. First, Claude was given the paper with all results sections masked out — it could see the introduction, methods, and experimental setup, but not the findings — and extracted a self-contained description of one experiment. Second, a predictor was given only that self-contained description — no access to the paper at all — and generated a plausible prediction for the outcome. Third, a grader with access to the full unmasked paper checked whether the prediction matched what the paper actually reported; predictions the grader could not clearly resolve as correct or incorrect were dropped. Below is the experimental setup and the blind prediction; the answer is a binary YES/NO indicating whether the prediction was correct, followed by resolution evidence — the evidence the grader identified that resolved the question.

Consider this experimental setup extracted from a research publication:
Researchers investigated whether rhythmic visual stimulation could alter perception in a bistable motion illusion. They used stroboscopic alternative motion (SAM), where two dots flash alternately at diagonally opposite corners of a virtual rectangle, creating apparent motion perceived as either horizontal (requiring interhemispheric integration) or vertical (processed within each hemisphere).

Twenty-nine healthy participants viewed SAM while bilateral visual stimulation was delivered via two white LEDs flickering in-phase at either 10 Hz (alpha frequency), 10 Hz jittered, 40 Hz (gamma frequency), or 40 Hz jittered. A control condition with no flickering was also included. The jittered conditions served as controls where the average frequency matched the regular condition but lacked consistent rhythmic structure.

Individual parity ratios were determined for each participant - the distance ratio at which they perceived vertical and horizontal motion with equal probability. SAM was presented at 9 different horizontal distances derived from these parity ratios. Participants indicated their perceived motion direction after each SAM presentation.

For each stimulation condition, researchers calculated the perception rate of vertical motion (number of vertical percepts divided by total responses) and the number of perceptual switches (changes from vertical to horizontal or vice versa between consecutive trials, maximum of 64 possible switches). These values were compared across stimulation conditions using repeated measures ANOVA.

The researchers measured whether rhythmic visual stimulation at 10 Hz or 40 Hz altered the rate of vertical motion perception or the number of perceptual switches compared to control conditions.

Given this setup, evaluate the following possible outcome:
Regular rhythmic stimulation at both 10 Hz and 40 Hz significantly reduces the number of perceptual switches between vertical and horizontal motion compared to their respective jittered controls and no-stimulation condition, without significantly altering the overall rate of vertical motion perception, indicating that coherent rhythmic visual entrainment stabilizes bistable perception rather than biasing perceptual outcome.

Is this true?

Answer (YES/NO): NO